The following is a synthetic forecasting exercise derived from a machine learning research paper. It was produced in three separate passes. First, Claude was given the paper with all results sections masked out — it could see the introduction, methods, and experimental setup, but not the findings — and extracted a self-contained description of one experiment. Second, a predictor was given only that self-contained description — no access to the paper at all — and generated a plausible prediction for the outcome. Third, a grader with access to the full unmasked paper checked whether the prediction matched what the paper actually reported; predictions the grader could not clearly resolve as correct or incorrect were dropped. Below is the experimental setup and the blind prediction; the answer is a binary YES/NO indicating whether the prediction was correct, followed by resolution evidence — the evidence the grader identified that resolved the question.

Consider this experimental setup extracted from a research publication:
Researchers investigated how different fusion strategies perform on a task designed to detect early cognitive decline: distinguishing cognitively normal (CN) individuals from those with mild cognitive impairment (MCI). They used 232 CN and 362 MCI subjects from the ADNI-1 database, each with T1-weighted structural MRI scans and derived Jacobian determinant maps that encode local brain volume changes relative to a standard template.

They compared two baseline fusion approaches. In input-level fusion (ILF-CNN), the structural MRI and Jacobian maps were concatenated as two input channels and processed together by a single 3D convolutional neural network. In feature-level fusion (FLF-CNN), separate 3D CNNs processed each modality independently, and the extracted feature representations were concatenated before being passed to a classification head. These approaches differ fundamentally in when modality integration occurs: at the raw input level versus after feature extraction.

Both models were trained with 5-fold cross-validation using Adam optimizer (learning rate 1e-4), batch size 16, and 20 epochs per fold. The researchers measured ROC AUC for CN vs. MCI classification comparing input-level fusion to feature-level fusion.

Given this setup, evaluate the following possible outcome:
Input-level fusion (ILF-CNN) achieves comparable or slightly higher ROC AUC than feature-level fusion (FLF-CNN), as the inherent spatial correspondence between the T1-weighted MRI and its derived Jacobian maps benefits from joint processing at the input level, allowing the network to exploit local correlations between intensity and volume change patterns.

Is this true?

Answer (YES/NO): YES